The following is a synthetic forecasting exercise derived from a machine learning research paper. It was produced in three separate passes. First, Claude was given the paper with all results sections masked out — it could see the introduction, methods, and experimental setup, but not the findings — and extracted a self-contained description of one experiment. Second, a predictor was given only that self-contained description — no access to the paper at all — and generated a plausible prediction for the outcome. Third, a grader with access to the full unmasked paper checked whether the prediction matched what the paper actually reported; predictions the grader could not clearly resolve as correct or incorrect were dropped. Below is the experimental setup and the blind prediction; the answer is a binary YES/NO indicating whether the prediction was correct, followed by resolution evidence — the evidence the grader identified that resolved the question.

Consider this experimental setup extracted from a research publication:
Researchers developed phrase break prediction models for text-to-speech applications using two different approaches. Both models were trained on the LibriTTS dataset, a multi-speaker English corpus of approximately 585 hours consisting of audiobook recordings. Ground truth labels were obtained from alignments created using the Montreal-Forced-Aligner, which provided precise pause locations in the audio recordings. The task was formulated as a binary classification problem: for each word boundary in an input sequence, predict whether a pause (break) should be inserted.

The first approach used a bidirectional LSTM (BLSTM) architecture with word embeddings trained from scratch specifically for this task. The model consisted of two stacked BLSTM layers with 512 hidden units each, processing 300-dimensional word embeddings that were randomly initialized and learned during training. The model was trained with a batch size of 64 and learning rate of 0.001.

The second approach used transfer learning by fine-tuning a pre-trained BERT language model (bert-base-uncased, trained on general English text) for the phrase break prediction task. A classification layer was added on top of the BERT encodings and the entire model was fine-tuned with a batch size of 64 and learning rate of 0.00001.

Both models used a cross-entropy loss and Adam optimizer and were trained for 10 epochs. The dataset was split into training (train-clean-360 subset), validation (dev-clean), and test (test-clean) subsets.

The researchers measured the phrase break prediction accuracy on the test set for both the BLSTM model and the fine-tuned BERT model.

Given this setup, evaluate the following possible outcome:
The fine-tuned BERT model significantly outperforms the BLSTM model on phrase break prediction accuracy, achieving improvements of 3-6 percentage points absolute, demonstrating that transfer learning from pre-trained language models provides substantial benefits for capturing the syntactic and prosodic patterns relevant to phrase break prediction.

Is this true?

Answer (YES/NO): YES